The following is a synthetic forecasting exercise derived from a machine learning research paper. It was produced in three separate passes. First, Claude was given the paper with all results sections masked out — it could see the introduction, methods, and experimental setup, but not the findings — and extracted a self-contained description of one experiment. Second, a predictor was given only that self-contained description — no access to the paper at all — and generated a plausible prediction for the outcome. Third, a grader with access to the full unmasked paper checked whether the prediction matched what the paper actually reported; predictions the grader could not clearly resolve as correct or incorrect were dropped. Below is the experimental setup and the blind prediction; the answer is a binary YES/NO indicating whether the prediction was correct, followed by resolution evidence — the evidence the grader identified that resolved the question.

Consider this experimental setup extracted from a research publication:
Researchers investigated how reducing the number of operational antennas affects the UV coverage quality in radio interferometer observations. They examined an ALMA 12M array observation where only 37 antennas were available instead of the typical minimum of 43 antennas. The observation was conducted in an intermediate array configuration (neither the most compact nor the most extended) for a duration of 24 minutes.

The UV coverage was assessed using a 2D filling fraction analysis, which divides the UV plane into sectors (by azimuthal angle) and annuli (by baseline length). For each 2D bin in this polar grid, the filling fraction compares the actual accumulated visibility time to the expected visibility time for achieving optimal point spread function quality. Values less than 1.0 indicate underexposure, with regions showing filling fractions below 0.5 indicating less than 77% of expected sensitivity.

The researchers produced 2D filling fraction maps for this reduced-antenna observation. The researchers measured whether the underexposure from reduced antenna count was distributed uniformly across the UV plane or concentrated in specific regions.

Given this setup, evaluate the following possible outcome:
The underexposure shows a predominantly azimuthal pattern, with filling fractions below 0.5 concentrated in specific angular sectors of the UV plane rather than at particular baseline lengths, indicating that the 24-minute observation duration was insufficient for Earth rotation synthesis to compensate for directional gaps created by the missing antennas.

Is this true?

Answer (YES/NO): NO